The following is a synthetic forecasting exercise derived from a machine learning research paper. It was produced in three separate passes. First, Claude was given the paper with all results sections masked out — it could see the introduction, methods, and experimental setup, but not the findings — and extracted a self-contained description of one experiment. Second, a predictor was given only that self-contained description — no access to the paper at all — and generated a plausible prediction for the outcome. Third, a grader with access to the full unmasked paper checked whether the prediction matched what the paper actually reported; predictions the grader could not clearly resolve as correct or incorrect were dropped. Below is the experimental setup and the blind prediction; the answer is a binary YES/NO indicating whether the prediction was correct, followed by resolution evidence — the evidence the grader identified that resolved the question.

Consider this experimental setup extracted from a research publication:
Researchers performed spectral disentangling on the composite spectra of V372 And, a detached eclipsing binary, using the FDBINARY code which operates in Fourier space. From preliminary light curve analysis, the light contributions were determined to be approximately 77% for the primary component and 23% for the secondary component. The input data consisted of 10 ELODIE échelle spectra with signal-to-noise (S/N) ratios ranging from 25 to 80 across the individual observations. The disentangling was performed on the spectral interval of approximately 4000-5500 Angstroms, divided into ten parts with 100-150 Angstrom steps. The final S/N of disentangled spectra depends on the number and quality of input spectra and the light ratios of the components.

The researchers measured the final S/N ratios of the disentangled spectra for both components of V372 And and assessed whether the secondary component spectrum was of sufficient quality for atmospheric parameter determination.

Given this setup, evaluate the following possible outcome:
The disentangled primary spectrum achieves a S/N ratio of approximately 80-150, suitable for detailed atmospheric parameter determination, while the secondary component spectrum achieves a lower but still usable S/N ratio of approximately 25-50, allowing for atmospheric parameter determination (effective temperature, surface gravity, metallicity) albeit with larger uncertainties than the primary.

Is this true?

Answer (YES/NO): NO